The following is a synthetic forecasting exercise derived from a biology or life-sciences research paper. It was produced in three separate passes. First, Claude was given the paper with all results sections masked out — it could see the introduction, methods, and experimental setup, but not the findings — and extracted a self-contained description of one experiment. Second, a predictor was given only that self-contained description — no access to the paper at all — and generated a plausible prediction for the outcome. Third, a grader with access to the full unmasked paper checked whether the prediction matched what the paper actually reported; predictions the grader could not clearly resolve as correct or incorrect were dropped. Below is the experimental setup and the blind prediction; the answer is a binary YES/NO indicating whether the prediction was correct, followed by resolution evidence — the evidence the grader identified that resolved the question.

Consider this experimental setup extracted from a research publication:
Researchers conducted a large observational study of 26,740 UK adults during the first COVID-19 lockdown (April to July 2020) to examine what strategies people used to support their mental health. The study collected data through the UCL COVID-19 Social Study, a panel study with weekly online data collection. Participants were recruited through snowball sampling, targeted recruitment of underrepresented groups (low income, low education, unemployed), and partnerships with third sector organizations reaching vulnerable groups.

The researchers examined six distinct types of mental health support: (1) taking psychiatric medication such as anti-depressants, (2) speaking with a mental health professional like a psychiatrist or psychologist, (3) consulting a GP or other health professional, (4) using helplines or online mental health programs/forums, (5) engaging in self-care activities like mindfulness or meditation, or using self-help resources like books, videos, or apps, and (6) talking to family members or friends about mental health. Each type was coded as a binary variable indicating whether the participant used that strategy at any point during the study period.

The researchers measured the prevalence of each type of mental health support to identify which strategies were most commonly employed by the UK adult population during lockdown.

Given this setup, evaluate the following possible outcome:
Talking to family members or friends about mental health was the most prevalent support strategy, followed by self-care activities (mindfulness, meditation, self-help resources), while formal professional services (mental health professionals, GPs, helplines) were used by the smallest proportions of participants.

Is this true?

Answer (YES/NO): YES